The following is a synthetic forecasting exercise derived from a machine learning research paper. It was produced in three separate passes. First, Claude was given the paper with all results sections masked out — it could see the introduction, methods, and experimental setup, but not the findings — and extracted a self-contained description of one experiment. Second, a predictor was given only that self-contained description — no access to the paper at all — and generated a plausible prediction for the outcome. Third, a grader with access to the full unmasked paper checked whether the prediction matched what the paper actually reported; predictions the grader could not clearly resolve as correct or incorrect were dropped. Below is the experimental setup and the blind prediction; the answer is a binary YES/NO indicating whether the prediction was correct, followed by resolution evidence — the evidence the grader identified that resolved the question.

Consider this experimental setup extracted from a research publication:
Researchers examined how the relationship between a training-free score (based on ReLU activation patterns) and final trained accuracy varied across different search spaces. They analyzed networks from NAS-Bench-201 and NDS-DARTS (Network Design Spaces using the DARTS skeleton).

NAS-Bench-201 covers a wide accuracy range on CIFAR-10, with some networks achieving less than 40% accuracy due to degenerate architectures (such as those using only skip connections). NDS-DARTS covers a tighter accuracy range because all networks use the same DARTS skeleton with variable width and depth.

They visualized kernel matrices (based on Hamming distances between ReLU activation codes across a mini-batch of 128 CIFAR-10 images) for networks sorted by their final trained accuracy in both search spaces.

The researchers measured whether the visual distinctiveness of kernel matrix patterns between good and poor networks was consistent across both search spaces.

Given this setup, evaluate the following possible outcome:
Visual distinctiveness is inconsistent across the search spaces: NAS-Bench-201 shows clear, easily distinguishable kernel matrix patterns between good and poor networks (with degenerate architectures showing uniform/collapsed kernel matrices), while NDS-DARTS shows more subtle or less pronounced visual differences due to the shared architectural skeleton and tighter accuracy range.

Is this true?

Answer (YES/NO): YES